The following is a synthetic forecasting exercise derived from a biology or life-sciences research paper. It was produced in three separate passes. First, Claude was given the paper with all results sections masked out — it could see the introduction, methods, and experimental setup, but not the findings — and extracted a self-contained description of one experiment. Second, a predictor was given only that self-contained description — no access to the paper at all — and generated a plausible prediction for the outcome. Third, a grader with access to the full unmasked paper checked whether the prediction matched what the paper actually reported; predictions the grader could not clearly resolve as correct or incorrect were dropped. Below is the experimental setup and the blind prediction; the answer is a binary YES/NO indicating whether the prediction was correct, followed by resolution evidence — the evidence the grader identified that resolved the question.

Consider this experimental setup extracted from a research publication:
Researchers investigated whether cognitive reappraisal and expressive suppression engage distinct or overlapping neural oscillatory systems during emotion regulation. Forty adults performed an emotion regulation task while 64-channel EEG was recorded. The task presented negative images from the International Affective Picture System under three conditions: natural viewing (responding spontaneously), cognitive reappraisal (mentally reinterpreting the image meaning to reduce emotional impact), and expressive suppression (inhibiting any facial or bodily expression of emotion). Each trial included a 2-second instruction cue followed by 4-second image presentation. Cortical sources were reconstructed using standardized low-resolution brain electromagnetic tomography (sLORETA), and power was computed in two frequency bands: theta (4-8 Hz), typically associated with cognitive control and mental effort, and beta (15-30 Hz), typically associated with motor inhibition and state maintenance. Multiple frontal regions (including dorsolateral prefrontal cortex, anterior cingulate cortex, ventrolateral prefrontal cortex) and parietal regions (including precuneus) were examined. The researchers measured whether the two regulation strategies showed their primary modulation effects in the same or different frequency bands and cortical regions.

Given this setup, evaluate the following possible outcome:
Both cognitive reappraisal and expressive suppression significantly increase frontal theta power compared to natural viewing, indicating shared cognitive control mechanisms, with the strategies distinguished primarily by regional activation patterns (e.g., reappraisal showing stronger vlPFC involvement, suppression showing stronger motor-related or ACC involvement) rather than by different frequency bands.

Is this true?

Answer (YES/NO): NO